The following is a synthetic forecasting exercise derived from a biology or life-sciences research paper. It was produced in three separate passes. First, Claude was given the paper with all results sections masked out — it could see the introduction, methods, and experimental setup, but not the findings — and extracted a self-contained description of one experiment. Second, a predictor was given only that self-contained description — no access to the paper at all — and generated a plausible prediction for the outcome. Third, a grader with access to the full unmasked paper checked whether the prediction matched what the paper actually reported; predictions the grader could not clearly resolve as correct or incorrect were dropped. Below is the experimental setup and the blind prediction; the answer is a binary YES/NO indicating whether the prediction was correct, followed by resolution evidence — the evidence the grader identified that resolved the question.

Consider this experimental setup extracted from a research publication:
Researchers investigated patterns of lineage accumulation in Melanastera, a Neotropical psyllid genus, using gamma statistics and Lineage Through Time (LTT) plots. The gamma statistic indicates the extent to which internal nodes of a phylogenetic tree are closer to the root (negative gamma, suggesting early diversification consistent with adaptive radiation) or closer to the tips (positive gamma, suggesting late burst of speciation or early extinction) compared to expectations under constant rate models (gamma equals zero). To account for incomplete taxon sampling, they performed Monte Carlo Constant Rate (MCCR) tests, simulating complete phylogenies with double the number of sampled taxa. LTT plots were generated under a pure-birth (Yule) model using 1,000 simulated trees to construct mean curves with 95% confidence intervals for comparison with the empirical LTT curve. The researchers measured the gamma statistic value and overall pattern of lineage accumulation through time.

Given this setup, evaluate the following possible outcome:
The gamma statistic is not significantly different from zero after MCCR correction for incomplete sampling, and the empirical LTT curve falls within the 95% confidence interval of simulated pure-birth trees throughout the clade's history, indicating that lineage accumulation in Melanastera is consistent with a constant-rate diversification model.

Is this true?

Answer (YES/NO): NO